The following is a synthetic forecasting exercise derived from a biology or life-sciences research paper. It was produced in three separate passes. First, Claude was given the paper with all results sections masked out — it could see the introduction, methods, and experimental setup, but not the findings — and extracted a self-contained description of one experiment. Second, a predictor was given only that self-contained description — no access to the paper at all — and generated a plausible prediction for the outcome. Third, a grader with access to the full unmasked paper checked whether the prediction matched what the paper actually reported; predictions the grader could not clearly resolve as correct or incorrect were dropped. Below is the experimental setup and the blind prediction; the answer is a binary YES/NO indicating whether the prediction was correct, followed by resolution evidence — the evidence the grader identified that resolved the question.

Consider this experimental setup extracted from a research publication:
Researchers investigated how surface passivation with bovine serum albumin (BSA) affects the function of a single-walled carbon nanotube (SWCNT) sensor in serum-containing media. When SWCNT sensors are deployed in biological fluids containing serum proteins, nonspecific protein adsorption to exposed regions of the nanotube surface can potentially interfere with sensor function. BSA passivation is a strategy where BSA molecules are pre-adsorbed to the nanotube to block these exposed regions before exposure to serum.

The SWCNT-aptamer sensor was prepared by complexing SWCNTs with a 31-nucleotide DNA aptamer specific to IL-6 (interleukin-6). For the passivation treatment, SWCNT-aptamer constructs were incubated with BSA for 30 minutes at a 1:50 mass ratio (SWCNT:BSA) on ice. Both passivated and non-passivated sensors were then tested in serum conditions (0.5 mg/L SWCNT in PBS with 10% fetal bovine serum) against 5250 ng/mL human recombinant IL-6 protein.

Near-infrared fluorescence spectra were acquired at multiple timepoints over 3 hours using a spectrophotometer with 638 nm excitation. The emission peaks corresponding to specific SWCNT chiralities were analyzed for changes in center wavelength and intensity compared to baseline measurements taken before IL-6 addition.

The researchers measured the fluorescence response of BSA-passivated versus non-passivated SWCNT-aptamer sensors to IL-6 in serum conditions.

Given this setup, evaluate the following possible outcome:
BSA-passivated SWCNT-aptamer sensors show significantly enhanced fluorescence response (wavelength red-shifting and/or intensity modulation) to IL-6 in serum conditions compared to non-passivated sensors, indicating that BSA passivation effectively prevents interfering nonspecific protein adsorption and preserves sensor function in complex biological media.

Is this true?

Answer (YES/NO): NO